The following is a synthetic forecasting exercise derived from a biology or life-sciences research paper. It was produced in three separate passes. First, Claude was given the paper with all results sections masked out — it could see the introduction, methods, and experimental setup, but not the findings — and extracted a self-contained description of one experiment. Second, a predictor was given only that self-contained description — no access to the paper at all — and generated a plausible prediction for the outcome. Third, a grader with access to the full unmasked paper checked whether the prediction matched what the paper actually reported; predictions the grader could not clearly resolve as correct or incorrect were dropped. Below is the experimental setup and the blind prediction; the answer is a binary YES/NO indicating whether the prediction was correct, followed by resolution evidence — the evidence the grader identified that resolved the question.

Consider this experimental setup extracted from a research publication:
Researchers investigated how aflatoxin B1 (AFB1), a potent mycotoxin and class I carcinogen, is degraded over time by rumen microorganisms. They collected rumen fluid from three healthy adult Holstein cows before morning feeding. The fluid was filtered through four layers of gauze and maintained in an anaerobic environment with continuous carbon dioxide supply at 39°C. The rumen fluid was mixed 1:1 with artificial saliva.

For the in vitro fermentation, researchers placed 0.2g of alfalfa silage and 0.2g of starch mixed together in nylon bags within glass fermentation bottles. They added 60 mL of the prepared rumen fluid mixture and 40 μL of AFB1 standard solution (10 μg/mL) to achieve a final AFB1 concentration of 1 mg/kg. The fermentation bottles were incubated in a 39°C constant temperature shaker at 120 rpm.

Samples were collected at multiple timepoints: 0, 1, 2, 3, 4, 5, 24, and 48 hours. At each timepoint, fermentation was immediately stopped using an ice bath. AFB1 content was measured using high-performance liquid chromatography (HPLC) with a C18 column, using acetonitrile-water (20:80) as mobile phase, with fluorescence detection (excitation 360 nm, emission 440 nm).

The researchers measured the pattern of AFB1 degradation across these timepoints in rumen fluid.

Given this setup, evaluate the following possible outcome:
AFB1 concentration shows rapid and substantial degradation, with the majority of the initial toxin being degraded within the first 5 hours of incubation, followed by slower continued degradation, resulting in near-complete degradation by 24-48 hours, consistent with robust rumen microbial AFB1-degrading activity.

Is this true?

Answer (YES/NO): NO